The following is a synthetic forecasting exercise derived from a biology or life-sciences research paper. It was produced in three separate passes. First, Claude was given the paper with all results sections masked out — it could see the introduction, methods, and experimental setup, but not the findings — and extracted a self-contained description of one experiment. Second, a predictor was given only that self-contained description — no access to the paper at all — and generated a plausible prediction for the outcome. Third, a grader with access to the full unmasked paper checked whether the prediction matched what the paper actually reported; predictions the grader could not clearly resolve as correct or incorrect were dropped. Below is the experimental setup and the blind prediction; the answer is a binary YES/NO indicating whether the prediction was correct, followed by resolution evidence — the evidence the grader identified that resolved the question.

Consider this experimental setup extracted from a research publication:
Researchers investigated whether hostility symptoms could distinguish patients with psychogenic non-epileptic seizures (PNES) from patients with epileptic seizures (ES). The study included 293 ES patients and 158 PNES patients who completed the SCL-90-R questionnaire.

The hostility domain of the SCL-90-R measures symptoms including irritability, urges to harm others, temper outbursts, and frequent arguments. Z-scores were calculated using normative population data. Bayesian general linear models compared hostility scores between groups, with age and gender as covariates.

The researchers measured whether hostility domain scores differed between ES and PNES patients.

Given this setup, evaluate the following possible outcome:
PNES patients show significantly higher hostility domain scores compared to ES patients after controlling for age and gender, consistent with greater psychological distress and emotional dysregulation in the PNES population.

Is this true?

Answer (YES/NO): NO